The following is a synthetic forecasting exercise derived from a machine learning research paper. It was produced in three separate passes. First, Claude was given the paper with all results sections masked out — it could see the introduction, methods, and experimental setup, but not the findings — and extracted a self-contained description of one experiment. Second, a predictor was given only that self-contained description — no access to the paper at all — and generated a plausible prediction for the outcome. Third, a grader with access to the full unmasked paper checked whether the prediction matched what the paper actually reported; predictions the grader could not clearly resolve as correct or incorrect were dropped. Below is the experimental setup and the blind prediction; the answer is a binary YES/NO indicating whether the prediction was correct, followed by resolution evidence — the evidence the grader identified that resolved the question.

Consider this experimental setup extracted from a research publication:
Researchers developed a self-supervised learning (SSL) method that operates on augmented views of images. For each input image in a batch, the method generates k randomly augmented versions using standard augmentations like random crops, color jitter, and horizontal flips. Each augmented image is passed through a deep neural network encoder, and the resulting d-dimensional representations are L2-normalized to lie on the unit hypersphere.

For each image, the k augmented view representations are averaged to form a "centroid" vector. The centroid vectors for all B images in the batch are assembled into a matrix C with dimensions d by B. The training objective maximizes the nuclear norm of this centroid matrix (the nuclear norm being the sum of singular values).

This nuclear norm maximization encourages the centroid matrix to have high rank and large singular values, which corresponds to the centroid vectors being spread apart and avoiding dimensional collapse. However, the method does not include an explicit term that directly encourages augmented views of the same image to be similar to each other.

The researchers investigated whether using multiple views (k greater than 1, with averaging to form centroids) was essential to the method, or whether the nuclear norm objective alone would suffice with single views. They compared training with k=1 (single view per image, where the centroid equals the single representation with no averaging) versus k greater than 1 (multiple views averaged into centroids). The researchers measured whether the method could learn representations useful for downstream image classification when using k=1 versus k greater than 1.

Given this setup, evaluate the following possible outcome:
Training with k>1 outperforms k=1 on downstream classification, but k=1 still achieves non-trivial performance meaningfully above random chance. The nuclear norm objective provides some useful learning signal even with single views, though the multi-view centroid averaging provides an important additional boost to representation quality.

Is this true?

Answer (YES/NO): NO